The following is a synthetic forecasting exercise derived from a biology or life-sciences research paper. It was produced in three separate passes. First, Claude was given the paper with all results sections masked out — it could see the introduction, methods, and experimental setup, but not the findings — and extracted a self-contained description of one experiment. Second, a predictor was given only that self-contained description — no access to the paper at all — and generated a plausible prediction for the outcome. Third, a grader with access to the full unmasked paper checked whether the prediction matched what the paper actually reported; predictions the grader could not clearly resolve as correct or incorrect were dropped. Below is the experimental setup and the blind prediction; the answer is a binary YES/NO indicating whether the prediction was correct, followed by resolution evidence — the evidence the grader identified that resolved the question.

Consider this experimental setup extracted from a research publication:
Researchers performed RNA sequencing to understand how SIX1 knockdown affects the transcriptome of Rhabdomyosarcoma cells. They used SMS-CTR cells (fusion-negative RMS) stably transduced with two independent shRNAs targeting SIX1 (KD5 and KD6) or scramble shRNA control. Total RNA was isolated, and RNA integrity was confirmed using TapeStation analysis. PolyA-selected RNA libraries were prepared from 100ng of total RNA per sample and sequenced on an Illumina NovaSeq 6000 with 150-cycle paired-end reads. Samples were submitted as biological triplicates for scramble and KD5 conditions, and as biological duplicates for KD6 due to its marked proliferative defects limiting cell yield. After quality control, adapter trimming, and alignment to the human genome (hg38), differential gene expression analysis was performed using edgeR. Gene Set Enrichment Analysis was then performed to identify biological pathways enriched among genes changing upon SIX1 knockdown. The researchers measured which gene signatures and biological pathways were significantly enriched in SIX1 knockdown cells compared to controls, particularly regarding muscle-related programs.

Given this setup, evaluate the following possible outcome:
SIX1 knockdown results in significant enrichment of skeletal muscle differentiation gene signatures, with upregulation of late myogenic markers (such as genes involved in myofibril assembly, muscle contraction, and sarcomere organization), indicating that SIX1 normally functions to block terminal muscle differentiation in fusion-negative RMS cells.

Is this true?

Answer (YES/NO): YES